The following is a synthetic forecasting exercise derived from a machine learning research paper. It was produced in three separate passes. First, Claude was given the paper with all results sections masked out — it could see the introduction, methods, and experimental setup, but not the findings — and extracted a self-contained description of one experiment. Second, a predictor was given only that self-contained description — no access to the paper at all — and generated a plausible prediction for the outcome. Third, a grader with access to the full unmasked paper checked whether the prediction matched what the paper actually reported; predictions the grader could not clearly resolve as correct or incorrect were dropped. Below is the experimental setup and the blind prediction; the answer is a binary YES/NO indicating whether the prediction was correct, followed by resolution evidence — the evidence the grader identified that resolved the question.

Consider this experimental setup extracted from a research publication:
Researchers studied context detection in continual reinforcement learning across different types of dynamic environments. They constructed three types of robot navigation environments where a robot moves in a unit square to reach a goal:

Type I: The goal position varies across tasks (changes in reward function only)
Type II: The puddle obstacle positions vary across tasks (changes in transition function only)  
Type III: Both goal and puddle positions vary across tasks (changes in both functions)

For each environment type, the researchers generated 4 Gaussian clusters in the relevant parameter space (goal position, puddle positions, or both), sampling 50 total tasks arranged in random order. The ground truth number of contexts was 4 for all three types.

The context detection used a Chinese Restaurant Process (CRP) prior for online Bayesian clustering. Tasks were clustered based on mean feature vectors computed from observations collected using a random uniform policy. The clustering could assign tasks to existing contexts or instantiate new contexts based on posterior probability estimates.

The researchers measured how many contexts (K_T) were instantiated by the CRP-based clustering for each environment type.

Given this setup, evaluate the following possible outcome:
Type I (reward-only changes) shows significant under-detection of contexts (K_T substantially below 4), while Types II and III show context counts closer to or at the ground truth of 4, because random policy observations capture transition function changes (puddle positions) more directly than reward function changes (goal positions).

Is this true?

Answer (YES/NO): NO